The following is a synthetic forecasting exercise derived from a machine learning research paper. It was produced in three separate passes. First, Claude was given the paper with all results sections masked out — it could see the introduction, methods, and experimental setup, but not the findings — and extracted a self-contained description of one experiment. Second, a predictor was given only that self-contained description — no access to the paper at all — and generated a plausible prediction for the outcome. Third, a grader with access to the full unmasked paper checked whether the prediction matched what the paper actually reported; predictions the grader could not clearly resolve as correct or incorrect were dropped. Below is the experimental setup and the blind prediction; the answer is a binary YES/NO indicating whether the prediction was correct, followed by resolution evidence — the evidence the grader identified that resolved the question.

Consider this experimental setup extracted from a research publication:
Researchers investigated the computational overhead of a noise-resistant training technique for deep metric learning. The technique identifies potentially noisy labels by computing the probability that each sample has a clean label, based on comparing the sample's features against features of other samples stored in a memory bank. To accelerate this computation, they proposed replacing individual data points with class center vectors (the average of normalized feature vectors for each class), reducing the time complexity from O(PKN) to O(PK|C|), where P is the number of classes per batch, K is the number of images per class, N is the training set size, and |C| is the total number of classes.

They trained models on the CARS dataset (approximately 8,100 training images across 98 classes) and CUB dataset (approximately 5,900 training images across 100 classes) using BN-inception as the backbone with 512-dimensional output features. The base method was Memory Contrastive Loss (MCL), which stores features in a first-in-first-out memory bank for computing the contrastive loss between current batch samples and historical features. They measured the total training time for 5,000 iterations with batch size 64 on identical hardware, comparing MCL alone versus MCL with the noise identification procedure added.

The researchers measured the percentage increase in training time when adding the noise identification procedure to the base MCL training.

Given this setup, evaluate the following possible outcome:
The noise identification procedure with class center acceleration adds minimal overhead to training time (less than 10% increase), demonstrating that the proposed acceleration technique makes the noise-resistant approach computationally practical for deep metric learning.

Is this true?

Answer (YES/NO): NO